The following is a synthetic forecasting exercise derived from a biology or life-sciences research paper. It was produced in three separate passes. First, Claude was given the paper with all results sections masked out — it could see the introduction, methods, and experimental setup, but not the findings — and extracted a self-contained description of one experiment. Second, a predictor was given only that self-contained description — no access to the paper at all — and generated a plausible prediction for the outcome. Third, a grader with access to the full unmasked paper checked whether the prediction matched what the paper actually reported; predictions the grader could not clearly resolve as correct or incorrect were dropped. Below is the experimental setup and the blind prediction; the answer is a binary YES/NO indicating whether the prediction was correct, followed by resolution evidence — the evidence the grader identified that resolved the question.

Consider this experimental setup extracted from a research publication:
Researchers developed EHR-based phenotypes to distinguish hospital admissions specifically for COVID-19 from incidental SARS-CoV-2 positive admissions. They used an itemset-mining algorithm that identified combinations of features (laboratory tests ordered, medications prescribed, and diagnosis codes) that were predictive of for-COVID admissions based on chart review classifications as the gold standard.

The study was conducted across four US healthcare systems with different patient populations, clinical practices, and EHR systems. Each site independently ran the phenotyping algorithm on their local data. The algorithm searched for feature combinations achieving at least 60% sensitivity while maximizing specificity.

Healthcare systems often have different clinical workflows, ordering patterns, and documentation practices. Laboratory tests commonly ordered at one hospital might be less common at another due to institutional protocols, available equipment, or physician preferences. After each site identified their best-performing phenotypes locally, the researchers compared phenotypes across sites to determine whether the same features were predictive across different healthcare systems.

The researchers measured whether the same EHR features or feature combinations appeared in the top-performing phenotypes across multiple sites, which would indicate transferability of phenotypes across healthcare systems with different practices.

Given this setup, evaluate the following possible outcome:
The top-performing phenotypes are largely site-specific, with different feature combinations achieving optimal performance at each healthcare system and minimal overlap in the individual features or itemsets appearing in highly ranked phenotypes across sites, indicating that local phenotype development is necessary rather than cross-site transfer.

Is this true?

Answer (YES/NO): NO